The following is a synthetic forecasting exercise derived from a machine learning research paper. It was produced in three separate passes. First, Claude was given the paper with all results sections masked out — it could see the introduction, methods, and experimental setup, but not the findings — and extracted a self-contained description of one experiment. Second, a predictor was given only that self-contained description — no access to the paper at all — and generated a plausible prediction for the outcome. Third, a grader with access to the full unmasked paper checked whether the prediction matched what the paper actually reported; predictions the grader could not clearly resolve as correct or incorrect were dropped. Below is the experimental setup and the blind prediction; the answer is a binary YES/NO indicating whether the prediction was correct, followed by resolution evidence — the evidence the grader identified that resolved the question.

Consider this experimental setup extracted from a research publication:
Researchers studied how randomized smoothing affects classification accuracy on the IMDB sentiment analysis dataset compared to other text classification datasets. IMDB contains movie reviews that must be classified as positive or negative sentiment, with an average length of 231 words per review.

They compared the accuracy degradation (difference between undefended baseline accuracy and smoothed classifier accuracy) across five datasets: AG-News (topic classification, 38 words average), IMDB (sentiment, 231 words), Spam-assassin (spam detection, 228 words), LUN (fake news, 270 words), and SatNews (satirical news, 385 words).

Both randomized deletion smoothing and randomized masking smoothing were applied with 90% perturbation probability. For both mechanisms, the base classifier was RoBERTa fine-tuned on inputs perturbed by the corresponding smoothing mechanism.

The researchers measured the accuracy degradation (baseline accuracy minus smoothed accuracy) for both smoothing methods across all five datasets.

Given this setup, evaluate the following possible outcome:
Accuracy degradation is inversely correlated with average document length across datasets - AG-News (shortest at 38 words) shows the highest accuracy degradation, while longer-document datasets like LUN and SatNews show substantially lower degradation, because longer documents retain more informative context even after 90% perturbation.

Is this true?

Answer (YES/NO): NO